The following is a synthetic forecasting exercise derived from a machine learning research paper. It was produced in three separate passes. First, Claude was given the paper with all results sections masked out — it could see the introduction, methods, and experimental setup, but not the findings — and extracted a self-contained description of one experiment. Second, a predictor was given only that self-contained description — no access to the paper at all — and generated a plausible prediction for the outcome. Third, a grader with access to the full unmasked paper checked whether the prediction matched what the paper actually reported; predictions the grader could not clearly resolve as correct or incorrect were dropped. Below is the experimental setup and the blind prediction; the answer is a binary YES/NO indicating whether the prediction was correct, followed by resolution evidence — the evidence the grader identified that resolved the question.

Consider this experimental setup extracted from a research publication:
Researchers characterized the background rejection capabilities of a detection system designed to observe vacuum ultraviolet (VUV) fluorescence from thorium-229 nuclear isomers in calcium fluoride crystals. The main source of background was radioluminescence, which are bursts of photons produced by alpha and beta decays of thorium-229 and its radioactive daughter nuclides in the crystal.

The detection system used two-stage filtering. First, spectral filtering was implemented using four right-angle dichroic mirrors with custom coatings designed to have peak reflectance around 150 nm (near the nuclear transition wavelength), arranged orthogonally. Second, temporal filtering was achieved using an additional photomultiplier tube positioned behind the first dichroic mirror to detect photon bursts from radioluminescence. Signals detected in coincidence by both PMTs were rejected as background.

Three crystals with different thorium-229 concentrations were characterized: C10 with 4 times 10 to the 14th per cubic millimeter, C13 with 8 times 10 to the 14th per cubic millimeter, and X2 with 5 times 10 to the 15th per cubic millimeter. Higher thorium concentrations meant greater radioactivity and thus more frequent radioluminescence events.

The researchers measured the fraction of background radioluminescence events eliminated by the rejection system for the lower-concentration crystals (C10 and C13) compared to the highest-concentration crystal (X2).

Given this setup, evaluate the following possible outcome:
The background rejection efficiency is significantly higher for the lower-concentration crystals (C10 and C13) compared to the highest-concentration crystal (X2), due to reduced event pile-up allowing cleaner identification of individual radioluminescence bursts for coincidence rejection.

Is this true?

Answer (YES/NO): NO